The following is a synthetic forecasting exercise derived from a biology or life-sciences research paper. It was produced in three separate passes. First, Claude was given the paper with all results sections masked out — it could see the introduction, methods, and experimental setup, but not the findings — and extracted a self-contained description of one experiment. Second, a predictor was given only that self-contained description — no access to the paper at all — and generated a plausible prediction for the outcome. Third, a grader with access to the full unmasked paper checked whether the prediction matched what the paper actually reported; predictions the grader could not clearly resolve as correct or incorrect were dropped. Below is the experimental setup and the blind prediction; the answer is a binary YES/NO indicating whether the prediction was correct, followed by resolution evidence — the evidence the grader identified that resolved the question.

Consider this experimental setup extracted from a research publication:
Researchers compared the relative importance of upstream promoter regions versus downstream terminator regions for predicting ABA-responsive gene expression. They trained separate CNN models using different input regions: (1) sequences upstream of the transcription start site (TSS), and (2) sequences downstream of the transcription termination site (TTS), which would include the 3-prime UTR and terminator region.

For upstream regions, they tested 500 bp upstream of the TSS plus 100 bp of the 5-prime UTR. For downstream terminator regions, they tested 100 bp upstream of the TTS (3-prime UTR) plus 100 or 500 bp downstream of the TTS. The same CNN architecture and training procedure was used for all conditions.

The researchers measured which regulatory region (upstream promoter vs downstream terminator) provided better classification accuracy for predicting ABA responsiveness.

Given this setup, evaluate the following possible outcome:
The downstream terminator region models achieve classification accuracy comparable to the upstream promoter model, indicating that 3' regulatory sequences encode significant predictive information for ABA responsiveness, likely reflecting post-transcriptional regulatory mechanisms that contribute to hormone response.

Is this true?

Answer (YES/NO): NO